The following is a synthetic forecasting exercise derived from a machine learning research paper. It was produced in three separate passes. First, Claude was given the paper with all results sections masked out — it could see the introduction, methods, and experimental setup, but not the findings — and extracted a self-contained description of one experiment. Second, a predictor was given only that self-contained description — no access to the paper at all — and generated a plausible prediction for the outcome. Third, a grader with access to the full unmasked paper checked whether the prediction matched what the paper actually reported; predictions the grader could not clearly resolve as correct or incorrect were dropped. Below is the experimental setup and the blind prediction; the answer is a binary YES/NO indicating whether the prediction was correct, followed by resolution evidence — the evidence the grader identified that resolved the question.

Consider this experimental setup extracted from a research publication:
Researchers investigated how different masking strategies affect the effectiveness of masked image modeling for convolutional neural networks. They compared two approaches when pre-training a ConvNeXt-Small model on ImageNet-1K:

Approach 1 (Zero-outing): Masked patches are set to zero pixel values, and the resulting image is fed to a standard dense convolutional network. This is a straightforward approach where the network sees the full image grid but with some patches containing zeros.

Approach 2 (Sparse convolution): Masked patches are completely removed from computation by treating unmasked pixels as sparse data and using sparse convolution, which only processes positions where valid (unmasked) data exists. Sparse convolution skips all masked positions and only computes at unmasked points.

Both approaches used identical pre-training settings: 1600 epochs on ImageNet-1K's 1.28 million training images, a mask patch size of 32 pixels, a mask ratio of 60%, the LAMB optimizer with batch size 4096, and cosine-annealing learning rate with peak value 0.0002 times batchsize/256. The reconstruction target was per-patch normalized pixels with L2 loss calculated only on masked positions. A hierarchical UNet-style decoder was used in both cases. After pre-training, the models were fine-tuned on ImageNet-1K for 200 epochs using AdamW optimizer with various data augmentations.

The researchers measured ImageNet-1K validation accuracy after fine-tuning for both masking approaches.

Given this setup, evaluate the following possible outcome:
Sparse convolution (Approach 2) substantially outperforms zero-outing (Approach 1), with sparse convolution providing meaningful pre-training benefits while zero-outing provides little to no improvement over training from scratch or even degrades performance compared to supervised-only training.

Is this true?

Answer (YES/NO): YES